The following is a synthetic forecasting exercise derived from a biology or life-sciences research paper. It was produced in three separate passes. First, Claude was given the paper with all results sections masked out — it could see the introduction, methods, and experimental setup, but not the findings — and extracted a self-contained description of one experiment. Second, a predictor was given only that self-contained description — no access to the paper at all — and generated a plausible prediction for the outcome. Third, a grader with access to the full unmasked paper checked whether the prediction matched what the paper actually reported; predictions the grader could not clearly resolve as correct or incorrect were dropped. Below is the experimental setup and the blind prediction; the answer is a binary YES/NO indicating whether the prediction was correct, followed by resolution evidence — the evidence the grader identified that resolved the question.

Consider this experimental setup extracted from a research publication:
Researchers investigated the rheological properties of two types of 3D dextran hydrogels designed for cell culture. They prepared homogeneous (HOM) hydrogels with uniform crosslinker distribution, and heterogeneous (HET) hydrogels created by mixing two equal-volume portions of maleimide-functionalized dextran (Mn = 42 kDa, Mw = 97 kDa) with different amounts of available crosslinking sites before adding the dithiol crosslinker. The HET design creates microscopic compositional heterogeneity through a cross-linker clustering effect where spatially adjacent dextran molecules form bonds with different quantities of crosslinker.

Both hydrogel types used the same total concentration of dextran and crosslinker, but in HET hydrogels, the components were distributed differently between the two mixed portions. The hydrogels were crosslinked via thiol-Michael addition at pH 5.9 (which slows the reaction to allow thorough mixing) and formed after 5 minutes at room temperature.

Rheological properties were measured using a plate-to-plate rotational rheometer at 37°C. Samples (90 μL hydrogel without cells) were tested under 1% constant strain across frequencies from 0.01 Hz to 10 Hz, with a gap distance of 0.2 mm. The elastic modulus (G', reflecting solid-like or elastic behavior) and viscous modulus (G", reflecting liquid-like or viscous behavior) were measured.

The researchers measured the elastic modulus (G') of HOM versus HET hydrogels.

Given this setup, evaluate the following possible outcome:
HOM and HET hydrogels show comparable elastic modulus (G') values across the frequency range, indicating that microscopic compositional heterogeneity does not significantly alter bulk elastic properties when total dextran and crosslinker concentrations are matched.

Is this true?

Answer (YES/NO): YES